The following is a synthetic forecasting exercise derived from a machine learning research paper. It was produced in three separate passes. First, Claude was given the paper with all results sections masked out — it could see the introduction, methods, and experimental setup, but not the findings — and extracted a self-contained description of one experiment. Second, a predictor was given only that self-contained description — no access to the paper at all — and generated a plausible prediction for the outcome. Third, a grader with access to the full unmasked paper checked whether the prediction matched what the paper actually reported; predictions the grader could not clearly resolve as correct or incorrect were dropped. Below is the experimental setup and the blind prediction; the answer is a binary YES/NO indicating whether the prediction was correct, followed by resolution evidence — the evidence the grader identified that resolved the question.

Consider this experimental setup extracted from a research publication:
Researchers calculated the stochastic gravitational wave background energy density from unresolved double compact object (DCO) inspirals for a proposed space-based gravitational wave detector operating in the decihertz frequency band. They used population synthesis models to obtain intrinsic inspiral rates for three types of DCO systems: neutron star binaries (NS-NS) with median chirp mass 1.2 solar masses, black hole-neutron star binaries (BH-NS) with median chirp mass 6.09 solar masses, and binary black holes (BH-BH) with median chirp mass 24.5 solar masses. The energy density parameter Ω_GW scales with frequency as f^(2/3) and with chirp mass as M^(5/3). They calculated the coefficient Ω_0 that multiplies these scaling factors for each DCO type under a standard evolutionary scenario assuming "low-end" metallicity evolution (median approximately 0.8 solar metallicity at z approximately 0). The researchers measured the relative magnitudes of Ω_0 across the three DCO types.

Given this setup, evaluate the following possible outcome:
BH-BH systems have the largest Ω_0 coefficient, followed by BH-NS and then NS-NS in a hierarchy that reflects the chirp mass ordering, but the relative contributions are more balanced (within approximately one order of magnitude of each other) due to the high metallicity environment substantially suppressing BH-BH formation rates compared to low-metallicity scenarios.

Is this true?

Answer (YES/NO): NO